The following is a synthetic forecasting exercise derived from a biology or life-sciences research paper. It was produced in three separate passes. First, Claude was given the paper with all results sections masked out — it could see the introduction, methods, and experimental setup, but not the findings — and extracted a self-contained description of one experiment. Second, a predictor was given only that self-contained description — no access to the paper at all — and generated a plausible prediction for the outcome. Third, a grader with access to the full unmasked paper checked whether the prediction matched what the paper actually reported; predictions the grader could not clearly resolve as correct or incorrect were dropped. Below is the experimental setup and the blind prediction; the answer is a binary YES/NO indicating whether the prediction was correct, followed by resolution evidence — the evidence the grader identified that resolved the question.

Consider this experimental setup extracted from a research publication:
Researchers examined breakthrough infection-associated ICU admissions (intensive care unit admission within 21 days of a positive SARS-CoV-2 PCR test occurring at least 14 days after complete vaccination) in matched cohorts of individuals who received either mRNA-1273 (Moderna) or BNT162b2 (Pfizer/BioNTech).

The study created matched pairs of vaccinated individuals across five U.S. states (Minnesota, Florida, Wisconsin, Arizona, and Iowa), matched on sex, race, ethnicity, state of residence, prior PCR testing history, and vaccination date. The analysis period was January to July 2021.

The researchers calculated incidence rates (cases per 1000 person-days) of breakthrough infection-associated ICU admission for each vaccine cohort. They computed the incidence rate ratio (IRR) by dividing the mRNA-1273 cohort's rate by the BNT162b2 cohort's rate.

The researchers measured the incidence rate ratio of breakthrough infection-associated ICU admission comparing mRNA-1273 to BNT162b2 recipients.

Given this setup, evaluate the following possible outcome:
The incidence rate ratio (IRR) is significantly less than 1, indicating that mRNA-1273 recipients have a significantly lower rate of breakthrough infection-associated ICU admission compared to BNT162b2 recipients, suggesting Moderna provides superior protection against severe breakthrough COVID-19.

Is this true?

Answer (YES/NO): NO